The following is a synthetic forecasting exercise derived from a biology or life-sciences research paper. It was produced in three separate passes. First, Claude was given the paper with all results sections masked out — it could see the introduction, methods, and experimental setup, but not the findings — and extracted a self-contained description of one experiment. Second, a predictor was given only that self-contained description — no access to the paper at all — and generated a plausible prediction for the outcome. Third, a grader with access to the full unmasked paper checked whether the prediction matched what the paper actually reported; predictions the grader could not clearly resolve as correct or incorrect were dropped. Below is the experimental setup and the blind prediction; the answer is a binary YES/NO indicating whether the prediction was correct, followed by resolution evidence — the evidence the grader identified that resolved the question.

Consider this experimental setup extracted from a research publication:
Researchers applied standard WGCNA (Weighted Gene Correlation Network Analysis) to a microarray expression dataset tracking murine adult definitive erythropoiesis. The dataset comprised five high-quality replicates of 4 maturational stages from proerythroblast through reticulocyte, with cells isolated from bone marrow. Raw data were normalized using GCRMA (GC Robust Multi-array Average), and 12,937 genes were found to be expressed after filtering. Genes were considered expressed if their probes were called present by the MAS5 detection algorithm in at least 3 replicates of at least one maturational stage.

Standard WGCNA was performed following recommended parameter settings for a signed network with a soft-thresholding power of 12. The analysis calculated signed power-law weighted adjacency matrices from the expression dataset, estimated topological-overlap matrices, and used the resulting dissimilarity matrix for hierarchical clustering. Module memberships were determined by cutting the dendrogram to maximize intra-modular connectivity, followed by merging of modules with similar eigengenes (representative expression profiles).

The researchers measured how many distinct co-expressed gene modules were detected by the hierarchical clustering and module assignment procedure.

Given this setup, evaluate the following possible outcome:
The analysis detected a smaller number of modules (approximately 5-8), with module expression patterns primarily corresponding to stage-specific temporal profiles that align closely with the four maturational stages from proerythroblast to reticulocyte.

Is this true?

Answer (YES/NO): NO